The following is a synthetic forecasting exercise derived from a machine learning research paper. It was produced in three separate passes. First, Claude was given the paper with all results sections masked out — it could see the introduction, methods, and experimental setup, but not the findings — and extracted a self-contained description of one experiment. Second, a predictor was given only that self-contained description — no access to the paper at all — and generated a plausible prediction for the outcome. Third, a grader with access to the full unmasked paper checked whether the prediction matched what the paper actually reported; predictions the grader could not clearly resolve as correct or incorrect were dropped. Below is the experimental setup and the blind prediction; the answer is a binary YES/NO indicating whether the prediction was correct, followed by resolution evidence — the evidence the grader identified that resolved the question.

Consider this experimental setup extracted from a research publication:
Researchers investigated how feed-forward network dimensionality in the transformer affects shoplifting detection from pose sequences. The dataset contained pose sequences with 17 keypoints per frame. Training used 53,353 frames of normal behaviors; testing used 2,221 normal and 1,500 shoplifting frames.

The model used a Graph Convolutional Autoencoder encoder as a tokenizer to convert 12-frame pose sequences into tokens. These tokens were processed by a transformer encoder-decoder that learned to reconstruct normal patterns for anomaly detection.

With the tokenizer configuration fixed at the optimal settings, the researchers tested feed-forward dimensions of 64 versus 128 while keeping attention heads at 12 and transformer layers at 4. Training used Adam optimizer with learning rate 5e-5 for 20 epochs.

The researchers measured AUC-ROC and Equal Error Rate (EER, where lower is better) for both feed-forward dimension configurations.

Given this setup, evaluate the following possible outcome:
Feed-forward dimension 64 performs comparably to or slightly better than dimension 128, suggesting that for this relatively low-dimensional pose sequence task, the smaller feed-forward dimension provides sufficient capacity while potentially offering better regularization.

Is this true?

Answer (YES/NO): YES